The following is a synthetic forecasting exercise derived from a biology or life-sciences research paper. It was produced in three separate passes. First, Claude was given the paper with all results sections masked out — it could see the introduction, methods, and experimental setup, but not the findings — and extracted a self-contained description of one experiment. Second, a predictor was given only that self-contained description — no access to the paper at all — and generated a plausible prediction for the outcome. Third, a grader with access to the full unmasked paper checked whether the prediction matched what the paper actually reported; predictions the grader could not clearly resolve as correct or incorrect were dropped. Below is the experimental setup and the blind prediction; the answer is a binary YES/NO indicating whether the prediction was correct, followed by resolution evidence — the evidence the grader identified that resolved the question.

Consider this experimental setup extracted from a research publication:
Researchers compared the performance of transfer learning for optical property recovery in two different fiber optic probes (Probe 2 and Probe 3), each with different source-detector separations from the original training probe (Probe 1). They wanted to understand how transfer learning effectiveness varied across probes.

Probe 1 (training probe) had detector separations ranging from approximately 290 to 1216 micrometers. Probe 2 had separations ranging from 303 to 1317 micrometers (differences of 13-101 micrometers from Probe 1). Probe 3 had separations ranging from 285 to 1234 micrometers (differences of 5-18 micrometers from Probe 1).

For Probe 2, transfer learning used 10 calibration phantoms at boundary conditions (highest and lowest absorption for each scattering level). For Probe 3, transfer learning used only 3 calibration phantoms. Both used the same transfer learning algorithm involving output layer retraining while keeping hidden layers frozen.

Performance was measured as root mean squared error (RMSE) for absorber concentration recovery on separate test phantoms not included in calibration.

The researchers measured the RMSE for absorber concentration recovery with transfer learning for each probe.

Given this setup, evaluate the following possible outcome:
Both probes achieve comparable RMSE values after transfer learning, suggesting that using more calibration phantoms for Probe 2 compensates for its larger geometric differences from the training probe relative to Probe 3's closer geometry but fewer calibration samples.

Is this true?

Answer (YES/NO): NO